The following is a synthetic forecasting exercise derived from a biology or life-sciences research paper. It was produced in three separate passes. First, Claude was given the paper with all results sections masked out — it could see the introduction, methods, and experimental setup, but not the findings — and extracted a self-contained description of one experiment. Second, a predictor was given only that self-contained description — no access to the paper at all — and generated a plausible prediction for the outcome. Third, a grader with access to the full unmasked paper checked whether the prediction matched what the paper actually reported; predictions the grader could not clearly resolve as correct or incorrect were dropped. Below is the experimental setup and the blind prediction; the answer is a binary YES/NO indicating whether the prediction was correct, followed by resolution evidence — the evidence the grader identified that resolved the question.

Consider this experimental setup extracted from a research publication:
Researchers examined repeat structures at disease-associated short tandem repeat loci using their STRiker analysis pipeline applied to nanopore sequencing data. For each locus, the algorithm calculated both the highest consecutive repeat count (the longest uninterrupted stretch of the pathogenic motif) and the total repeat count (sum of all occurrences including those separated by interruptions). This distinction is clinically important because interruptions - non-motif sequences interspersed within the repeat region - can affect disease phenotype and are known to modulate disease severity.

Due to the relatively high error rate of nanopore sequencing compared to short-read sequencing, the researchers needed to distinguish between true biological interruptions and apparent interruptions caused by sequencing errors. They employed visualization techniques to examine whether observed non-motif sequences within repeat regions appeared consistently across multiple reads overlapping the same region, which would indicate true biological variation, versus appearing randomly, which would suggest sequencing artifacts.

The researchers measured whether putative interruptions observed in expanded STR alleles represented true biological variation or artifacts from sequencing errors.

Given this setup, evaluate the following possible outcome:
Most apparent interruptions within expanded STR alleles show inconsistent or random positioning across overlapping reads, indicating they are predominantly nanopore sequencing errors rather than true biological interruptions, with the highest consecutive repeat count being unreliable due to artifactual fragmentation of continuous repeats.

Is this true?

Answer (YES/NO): NO